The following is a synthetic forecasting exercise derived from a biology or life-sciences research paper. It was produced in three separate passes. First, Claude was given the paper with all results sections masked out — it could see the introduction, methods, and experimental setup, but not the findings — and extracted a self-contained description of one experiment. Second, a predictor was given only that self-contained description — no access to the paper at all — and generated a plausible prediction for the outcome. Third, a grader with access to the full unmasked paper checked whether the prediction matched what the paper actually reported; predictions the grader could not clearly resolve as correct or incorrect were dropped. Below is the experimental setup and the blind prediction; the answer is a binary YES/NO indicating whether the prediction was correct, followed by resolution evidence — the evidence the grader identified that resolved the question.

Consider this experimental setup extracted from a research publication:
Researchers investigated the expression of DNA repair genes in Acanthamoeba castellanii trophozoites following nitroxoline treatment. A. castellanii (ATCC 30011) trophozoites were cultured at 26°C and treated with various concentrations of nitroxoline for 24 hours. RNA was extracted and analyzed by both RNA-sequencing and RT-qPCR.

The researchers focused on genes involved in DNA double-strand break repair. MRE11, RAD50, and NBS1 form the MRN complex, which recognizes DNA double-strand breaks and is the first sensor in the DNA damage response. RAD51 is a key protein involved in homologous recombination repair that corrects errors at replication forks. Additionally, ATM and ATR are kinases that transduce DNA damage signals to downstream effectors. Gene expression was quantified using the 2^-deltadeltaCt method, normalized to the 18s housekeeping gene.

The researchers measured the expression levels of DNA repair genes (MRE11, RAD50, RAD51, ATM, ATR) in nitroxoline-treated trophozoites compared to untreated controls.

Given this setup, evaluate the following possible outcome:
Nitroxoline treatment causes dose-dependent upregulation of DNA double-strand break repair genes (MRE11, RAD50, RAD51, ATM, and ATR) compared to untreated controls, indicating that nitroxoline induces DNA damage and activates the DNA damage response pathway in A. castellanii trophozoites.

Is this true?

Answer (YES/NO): YES